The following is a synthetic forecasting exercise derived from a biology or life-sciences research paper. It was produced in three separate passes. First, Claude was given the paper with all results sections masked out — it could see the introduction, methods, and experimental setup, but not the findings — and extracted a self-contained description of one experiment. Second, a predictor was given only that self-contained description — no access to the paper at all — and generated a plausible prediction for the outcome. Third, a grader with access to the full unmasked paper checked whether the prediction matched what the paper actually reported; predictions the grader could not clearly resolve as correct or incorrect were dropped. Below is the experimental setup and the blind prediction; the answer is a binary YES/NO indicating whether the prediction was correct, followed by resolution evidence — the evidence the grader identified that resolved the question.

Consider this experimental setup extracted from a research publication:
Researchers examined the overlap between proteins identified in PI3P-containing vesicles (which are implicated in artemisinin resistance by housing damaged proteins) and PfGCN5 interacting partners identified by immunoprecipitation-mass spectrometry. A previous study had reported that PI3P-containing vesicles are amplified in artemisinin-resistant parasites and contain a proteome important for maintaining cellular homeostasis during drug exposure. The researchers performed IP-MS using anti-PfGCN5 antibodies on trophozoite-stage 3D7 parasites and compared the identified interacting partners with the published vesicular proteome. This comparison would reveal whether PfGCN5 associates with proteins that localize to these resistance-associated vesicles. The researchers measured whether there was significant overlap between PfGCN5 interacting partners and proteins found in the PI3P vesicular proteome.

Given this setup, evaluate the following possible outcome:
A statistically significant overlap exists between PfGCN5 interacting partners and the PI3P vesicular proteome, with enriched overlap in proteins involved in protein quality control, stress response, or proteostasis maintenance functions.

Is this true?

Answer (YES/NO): YES